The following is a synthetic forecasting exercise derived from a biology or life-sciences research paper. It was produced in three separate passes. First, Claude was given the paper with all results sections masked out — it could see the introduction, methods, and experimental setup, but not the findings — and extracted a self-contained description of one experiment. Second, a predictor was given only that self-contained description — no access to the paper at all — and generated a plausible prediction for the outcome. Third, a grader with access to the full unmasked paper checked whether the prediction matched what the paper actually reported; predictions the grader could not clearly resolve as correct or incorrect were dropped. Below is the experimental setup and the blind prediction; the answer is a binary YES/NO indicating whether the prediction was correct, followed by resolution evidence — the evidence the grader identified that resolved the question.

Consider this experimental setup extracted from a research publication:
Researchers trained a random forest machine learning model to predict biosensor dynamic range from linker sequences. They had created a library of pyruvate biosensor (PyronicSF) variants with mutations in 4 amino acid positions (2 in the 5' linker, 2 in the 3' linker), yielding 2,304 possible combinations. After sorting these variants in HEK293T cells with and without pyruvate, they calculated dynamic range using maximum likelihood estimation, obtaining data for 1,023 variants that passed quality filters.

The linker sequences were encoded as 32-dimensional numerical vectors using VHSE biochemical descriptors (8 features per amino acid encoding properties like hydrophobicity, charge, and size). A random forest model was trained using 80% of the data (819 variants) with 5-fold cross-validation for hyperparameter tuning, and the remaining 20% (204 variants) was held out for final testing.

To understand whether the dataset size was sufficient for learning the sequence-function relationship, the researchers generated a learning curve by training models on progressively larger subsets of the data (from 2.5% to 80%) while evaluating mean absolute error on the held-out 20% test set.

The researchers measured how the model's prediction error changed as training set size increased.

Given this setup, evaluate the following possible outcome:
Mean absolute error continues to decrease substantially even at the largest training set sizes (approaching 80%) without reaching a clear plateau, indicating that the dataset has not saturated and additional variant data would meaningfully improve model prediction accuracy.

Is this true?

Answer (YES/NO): NO